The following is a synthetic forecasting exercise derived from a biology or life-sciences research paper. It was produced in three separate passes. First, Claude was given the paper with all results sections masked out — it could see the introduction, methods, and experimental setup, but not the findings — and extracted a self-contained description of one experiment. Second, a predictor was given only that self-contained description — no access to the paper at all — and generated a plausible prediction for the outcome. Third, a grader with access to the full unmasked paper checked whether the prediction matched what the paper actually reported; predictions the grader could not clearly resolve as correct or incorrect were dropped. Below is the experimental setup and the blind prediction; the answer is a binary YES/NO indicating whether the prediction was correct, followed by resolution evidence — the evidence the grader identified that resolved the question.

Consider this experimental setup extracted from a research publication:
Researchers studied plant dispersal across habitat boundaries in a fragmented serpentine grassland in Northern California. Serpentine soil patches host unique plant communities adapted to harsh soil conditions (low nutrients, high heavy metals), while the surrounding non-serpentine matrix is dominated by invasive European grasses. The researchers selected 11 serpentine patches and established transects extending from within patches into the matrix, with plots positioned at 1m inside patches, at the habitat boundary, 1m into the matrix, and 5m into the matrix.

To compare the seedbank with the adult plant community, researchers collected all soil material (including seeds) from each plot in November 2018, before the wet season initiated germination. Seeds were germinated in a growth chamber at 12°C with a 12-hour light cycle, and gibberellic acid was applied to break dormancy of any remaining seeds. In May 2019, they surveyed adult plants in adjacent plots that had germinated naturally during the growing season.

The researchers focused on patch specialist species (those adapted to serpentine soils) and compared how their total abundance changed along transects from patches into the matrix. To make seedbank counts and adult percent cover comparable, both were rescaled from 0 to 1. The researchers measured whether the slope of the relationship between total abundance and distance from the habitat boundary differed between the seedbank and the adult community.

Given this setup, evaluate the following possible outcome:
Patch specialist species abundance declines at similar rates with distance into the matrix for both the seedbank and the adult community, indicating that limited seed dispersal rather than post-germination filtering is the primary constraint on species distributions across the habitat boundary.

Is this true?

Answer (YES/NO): NO